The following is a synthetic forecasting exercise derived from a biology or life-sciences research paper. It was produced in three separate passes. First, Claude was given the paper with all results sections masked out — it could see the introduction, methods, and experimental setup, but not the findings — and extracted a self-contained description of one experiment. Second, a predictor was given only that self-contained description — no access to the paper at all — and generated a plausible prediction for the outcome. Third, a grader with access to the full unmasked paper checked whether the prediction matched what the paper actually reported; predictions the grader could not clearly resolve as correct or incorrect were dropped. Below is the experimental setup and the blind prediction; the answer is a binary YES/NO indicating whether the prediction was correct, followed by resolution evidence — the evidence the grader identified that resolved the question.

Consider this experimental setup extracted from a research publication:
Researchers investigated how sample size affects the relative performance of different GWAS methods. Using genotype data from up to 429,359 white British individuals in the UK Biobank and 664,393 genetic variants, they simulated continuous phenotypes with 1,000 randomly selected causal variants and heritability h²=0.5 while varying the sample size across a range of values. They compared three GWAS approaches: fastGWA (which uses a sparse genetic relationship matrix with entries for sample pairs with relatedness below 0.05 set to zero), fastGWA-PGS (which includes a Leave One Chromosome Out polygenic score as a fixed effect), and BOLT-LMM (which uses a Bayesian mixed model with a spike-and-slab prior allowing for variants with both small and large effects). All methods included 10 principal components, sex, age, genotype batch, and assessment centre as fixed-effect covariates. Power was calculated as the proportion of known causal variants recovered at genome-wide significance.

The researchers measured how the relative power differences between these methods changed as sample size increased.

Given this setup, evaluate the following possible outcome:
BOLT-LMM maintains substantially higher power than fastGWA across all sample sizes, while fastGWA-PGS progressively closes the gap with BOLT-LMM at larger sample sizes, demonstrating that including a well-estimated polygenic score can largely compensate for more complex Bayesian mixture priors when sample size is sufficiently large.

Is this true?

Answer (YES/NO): NO